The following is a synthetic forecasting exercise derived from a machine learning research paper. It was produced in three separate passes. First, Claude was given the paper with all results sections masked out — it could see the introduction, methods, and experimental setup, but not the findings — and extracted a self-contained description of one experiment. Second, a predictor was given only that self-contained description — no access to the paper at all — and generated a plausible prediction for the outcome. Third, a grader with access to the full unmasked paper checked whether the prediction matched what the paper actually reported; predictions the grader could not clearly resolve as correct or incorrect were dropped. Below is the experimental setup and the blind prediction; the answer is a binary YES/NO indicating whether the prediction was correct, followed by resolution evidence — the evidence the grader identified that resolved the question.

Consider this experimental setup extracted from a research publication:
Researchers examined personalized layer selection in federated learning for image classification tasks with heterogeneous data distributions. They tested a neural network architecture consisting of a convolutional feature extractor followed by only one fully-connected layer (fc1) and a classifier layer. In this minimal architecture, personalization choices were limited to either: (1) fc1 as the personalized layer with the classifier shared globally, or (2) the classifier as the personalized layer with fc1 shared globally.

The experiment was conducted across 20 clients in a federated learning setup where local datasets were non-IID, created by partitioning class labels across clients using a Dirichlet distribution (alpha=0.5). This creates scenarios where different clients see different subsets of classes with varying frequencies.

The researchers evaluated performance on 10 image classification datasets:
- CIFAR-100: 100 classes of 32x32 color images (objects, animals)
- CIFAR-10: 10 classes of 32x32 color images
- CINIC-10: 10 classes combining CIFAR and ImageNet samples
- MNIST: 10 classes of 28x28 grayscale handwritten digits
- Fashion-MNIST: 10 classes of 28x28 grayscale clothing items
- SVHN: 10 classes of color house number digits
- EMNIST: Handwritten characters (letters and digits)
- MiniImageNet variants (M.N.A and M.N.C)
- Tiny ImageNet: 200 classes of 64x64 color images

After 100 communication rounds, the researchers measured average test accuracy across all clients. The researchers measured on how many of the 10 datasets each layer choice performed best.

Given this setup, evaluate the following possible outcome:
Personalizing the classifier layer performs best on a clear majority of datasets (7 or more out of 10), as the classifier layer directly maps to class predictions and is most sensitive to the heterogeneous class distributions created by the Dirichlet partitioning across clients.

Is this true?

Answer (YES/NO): YES